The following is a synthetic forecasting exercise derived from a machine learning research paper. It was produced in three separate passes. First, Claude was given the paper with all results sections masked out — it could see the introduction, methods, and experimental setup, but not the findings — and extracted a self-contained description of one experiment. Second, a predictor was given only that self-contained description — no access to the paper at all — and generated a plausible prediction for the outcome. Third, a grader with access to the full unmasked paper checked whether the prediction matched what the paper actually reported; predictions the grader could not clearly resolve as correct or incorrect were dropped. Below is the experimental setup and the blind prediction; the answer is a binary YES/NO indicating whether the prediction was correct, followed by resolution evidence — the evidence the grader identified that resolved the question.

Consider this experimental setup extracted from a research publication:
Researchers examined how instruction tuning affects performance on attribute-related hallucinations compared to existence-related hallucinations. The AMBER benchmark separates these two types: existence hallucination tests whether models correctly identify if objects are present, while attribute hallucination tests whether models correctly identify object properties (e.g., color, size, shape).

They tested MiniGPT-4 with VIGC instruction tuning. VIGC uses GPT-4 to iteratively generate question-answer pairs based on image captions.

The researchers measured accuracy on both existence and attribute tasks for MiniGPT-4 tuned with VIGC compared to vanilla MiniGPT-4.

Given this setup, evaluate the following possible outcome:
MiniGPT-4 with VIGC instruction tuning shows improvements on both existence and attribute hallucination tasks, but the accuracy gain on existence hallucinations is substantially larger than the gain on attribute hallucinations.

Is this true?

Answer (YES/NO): NO